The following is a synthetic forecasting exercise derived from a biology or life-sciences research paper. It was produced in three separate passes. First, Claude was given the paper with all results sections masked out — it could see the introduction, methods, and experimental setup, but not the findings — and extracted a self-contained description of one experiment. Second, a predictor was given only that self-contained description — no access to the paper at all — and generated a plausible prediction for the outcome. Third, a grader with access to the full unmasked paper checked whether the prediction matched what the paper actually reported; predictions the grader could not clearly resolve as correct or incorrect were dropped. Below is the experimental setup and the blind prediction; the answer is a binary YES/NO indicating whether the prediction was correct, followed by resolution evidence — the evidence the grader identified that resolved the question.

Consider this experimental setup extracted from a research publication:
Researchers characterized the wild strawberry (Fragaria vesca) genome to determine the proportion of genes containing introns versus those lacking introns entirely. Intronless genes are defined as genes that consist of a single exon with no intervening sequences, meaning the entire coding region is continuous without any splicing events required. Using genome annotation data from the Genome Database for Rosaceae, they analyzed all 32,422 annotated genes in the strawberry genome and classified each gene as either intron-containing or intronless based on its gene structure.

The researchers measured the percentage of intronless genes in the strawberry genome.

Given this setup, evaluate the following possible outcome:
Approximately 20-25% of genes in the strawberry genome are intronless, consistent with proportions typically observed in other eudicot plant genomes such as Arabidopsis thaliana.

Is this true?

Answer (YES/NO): YES